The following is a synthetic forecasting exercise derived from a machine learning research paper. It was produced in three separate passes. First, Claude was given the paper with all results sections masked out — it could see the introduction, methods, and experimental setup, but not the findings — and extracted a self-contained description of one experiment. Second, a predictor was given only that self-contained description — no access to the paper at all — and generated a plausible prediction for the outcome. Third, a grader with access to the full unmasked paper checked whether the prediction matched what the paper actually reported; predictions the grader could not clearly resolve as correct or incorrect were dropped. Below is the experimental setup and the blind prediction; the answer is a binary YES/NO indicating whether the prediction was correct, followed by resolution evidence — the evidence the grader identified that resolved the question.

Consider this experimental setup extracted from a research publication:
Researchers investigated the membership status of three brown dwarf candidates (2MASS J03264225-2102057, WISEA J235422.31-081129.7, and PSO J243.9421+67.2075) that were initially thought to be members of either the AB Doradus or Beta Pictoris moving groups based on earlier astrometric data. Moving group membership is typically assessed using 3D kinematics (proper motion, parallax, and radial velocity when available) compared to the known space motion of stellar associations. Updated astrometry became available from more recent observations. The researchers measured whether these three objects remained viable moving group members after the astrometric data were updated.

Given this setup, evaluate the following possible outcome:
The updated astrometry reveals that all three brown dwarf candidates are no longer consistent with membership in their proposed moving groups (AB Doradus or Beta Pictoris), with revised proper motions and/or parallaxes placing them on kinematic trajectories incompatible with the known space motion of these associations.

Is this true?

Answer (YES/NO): YES